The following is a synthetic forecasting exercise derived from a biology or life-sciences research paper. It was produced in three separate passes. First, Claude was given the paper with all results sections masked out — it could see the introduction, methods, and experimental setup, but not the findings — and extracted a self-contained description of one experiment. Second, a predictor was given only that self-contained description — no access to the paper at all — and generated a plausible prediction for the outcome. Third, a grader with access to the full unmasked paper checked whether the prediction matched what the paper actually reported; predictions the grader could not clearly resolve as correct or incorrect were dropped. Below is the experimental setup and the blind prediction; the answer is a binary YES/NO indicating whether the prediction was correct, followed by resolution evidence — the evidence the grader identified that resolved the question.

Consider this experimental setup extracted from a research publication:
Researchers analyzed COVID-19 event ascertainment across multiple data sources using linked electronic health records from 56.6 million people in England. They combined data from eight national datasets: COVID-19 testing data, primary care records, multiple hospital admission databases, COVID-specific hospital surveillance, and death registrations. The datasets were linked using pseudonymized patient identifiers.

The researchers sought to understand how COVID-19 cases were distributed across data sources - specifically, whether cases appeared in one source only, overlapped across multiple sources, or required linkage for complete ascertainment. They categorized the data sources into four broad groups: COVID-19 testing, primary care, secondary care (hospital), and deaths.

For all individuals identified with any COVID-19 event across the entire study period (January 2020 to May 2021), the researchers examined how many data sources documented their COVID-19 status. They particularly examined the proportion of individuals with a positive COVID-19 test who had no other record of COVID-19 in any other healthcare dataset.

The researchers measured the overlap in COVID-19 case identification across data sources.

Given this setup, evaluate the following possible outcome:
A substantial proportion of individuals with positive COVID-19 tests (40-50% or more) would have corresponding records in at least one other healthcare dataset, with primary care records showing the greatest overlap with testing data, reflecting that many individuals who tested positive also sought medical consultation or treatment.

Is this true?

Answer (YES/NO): YES